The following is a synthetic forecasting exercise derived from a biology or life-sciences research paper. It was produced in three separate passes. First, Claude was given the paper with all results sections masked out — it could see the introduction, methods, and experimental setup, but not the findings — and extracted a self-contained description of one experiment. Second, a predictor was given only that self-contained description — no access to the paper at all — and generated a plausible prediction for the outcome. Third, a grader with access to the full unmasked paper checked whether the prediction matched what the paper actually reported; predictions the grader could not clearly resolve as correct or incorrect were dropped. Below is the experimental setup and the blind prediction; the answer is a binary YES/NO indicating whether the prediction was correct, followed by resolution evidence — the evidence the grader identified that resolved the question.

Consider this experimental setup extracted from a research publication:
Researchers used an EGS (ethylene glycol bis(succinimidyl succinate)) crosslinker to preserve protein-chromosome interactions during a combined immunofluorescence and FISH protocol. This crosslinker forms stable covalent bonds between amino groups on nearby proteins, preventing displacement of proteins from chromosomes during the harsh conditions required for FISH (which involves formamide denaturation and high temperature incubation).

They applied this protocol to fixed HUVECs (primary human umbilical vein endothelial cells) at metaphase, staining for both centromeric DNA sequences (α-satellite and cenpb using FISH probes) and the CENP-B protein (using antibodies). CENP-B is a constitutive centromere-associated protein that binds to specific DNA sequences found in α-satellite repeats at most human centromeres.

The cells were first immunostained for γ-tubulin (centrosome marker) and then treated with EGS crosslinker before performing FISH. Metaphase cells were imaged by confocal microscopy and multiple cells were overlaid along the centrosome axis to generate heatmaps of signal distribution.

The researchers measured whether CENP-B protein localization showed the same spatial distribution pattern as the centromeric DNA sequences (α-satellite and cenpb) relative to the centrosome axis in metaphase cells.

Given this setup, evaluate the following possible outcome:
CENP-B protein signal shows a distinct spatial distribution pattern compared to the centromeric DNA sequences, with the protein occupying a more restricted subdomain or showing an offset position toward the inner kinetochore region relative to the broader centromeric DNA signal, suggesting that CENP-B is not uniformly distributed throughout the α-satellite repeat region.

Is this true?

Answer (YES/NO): NO